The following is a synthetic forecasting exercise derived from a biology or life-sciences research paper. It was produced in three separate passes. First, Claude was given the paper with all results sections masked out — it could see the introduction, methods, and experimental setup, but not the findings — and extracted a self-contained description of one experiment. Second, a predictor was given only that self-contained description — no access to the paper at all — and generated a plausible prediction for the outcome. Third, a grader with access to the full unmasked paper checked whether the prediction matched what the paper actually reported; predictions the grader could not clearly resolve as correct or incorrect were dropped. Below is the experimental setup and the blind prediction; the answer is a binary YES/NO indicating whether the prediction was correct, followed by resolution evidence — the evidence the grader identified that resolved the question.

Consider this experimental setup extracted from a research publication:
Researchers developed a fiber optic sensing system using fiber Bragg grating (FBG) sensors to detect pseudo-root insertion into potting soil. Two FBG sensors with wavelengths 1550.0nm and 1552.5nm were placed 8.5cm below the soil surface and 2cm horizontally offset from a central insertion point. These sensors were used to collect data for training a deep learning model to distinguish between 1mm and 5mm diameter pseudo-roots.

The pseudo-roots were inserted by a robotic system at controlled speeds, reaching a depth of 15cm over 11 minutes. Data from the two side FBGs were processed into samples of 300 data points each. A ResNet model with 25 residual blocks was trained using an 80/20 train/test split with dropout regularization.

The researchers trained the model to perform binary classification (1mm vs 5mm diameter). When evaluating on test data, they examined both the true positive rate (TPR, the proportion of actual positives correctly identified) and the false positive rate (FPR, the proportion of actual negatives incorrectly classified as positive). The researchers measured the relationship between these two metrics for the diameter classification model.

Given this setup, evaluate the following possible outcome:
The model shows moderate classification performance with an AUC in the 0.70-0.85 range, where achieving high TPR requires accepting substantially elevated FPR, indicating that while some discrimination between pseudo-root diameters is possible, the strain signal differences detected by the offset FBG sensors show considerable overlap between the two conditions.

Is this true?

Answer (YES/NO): NO